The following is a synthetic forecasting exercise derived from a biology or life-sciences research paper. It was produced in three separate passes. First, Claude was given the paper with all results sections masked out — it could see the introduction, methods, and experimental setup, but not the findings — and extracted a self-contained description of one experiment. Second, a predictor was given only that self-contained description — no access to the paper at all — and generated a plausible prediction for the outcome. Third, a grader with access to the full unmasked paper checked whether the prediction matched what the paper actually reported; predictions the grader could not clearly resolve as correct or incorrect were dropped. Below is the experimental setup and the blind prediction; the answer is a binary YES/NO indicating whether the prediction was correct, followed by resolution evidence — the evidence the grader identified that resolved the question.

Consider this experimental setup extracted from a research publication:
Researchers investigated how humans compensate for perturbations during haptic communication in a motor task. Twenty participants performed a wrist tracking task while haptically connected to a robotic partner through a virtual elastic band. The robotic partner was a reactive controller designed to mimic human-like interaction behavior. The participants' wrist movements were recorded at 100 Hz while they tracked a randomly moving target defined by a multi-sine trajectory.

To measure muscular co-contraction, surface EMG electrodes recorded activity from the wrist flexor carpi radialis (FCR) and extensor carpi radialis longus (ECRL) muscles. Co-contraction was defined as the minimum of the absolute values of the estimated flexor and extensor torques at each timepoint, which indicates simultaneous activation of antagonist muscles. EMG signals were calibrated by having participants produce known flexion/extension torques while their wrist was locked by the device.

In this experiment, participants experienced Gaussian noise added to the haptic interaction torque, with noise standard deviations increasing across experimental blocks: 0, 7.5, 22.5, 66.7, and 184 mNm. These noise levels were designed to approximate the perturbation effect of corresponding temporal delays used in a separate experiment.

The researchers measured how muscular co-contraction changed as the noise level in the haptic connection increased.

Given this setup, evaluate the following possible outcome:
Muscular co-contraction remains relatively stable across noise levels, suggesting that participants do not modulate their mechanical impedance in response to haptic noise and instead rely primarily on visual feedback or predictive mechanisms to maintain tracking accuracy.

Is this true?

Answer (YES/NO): NO